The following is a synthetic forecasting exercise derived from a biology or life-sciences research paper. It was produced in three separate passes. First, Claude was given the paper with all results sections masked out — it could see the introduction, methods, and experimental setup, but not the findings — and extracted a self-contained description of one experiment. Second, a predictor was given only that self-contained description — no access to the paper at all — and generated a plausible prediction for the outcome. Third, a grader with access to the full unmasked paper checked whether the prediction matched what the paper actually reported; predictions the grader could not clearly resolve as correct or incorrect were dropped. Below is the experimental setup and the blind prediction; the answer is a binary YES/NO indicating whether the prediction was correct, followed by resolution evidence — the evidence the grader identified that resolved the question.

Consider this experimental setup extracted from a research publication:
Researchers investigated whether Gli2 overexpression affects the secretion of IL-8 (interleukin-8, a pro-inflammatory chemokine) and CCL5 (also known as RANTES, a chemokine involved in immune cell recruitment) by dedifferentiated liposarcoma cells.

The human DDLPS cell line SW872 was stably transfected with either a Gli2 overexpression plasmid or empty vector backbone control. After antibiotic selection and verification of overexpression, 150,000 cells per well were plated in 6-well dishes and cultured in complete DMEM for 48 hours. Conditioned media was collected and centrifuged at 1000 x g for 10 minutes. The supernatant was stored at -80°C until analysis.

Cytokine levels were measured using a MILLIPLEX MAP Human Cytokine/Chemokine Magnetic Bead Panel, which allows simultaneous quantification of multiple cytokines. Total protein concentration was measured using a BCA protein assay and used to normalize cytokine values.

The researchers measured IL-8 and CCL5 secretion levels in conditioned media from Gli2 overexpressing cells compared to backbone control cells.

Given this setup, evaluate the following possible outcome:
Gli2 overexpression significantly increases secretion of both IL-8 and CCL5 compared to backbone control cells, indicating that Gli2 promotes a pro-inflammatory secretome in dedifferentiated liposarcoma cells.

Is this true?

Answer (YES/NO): NO